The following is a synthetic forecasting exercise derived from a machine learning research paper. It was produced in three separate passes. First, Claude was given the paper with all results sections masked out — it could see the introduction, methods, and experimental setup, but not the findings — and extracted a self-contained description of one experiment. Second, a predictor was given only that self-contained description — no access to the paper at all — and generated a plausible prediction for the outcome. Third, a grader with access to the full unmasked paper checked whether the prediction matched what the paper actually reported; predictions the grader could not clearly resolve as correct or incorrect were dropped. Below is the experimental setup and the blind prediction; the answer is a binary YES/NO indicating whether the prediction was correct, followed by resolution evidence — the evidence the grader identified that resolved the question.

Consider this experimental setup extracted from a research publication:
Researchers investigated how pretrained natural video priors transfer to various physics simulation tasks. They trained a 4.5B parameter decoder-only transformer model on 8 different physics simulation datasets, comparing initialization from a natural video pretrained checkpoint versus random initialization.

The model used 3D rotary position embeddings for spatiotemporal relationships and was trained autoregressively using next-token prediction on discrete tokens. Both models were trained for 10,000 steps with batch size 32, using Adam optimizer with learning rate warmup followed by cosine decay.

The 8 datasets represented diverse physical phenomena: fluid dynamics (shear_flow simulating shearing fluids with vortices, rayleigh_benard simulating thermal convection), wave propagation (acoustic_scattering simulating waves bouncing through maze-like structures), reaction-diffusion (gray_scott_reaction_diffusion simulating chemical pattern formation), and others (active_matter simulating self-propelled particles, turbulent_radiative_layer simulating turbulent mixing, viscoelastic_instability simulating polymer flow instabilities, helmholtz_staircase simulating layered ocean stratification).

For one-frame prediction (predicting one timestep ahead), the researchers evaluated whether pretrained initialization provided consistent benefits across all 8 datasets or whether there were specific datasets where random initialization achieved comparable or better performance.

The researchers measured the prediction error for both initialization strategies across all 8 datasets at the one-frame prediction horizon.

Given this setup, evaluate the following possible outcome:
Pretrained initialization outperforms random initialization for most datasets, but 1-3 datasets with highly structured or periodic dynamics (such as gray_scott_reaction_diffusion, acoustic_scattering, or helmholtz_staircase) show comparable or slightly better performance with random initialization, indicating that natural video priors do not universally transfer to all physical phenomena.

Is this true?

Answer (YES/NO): NO